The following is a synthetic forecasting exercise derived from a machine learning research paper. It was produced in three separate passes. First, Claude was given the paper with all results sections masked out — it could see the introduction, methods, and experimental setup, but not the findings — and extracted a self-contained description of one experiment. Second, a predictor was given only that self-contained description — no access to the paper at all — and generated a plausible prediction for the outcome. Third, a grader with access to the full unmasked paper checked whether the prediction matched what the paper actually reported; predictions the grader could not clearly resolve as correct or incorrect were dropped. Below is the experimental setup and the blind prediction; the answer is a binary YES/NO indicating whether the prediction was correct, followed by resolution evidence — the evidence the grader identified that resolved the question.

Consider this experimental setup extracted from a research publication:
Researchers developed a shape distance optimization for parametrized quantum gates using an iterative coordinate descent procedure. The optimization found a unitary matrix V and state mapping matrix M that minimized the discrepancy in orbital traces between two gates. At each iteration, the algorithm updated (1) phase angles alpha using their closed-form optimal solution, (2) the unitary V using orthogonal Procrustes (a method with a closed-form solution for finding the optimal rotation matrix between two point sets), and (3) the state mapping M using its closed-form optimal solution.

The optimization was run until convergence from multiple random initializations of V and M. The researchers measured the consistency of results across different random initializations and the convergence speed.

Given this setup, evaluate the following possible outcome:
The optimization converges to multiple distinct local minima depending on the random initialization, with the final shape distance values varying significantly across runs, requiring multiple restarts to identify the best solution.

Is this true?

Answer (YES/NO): NO